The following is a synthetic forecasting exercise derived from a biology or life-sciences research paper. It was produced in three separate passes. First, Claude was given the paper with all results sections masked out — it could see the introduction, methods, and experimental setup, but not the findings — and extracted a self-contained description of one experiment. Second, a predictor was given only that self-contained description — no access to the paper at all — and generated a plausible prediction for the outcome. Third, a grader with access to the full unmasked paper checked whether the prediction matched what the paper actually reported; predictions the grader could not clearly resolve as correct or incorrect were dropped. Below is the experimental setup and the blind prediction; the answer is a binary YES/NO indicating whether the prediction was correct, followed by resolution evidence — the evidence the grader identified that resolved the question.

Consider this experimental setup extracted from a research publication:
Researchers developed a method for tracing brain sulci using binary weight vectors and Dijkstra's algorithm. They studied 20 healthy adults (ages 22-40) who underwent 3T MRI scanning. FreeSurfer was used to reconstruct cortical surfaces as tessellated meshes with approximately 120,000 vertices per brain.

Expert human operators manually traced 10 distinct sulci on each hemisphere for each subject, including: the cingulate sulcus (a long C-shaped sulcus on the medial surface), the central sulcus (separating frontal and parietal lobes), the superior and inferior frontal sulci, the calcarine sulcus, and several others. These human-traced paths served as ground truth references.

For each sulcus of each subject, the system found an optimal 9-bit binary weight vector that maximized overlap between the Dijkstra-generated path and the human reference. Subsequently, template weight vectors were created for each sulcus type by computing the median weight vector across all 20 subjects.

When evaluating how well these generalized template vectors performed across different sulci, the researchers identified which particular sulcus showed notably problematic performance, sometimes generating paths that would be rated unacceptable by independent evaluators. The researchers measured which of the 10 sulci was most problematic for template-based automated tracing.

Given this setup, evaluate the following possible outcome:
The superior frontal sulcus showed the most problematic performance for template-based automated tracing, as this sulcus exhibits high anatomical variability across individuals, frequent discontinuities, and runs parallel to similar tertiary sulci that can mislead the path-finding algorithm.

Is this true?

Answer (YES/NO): NO